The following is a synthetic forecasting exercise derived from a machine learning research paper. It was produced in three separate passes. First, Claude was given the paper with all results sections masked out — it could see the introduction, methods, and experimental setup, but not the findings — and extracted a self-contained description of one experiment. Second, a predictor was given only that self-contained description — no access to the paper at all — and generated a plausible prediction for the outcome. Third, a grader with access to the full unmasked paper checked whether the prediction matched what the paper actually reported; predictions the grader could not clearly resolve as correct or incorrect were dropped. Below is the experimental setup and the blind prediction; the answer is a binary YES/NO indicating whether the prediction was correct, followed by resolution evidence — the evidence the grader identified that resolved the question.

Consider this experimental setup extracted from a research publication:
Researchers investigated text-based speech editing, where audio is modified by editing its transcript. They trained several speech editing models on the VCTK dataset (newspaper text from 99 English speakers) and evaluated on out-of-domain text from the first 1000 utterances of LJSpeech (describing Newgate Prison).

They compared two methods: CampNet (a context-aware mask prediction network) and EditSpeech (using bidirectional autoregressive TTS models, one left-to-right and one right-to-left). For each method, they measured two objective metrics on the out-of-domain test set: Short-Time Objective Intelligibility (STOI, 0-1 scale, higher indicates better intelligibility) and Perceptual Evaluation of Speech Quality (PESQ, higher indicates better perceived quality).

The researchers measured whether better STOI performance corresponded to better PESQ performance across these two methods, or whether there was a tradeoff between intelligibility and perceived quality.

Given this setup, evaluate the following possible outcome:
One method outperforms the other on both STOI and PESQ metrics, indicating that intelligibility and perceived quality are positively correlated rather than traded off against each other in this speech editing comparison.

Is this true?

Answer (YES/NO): NO